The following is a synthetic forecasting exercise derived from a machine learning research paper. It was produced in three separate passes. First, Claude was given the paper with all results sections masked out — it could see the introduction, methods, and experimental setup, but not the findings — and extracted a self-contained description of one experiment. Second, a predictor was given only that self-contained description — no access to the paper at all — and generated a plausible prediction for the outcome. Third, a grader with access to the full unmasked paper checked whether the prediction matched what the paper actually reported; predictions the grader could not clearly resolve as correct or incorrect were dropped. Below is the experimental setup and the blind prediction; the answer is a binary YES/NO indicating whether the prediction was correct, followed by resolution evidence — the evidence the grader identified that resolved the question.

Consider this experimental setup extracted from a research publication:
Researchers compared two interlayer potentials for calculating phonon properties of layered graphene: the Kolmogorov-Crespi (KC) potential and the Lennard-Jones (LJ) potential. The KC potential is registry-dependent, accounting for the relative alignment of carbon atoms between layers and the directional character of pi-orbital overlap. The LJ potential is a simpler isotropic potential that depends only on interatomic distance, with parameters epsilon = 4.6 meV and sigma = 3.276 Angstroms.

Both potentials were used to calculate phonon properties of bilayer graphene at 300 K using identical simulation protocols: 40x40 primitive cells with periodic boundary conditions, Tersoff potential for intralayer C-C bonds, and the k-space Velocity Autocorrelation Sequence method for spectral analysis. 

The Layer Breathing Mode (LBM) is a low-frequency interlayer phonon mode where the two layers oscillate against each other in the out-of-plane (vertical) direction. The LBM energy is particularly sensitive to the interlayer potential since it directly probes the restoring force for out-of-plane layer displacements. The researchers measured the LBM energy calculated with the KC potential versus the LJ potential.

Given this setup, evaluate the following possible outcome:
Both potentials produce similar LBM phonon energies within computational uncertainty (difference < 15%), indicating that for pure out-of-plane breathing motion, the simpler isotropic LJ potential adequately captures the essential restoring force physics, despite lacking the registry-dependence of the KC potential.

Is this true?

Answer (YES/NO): NO